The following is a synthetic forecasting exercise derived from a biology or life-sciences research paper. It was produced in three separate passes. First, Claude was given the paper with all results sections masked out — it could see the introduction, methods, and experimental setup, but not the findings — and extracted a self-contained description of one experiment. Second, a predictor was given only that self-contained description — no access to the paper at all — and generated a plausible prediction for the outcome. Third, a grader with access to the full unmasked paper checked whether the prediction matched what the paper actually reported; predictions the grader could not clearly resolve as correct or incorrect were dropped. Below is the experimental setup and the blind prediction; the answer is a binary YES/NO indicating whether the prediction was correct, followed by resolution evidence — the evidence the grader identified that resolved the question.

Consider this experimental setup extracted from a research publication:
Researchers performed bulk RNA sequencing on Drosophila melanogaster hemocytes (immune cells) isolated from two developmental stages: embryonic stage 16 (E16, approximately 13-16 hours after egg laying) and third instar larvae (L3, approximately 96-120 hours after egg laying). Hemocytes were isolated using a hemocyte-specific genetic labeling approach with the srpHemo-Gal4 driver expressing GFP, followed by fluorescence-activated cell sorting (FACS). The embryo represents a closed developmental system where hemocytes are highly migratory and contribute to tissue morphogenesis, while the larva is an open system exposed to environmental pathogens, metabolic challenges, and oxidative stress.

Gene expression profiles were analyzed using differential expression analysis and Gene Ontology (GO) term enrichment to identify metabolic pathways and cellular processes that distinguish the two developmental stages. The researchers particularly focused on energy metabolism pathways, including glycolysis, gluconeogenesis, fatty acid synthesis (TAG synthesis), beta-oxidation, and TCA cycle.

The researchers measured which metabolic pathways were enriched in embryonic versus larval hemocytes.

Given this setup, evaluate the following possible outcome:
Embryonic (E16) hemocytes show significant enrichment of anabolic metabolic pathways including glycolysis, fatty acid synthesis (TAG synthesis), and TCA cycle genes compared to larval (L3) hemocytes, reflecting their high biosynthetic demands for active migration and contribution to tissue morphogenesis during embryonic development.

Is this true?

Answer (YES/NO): NO